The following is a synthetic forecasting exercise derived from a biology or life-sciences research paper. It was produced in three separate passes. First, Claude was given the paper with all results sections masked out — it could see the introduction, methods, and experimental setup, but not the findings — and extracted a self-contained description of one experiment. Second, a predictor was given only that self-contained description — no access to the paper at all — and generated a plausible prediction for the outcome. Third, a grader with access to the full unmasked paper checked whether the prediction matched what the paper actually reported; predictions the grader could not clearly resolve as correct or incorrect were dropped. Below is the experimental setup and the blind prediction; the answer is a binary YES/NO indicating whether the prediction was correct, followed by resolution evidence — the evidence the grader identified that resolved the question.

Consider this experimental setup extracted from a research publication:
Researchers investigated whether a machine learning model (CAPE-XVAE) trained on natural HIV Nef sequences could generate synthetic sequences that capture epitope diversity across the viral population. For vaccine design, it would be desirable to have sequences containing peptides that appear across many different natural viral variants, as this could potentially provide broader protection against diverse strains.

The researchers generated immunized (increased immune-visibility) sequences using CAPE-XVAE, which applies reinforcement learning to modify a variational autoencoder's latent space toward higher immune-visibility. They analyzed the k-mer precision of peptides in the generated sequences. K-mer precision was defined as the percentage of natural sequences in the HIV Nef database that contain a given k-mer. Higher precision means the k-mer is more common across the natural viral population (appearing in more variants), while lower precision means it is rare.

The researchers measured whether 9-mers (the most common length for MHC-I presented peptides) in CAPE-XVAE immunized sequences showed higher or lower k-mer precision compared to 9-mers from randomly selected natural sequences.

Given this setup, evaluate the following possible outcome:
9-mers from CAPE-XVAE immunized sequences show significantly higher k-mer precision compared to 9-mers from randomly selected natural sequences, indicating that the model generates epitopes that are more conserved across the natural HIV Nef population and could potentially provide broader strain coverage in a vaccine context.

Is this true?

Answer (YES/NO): YES